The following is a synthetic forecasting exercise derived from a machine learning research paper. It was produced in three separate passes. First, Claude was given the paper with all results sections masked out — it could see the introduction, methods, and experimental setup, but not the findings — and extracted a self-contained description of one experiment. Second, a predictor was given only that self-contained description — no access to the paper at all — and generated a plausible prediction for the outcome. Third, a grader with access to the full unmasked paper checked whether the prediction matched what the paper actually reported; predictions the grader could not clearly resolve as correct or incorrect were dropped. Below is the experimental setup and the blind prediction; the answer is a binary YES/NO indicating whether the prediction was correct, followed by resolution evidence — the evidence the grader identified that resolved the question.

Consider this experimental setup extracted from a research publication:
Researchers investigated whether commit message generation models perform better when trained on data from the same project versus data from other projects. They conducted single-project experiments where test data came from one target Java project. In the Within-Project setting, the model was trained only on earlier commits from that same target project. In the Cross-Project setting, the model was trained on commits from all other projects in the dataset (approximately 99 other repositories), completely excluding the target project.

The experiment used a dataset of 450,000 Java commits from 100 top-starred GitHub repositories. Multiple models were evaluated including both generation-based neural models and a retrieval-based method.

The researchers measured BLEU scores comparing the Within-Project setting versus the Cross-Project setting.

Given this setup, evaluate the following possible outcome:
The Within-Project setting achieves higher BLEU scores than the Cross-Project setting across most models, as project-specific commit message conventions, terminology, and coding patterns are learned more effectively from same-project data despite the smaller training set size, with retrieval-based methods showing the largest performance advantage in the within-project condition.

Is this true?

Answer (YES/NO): NO